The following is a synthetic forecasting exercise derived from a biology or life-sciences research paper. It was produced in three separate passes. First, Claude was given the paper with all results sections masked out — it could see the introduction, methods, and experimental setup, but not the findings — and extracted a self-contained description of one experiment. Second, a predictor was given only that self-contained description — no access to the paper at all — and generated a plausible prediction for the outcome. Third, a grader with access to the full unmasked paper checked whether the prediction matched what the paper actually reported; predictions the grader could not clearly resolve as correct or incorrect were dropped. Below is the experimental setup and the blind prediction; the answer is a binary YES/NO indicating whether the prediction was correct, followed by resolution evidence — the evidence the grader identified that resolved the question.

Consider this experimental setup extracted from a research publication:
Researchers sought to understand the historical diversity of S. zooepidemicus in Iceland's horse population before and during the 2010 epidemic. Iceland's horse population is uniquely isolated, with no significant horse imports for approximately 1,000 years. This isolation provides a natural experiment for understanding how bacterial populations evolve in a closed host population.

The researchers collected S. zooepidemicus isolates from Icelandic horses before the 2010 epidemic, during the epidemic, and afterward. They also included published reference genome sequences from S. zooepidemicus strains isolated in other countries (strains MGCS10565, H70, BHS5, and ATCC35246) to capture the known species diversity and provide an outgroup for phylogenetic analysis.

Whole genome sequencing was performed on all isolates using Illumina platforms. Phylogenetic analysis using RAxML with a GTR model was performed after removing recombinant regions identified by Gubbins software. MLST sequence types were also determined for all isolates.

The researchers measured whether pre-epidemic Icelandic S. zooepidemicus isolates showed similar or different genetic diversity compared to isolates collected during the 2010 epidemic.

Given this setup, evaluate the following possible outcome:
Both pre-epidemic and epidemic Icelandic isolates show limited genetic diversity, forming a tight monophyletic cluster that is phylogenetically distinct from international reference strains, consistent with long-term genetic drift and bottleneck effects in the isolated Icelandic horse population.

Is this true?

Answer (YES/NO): NO